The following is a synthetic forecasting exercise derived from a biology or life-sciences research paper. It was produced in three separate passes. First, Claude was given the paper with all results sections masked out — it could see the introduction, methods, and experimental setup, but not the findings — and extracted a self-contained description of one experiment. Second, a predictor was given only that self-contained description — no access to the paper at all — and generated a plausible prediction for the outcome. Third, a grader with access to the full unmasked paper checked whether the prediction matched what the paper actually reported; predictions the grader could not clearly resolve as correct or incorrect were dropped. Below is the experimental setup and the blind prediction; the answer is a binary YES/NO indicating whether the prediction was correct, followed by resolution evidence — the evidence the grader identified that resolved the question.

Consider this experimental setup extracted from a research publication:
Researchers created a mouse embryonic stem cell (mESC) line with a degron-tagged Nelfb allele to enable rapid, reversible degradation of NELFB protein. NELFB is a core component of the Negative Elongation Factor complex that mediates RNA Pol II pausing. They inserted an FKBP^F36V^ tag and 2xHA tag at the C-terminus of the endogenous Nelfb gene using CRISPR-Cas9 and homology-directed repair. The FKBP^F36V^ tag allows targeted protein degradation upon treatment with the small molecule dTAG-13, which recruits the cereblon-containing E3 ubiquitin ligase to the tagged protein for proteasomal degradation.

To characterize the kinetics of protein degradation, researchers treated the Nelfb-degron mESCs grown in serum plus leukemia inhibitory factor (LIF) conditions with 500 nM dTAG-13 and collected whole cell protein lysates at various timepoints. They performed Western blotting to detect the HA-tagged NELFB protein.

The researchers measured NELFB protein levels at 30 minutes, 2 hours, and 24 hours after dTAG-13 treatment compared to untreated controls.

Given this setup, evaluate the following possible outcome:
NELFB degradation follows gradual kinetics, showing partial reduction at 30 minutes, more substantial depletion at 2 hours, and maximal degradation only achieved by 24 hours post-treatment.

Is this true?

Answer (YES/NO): NO